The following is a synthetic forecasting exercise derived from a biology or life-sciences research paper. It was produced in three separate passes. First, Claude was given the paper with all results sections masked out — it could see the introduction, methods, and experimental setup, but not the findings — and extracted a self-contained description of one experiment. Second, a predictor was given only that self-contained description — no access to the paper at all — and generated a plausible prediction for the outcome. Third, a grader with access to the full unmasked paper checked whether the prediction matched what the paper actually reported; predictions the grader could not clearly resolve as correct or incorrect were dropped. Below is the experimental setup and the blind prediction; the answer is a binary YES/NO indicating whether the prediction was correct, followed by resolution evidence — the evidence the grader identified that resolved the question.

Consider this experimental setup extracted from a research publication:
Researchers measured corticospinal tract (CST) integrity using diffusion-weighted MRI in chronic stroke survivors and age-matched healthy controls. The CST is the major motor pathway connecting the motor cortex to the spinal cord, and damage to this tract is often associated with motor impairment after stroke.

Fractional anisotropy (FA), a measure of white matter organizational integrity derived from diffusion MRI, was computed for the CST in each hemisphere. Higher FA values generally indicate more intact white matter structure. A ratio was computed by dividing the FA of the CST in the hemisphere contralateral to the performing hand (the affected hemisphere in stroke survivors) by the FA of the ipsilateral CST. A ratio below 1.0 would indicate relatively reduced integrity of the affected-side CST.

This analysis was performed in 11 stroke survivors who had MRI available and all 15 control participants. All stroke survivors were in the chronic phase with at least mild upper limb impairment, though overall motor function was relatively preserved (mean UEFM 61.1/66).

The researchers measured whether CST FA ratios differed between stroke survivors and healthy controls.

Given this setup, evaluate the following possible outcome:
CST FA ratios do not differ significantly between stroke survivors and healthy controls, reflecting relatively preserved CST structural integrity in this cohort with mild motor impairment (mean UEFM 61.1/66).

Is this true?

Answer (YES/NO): YES